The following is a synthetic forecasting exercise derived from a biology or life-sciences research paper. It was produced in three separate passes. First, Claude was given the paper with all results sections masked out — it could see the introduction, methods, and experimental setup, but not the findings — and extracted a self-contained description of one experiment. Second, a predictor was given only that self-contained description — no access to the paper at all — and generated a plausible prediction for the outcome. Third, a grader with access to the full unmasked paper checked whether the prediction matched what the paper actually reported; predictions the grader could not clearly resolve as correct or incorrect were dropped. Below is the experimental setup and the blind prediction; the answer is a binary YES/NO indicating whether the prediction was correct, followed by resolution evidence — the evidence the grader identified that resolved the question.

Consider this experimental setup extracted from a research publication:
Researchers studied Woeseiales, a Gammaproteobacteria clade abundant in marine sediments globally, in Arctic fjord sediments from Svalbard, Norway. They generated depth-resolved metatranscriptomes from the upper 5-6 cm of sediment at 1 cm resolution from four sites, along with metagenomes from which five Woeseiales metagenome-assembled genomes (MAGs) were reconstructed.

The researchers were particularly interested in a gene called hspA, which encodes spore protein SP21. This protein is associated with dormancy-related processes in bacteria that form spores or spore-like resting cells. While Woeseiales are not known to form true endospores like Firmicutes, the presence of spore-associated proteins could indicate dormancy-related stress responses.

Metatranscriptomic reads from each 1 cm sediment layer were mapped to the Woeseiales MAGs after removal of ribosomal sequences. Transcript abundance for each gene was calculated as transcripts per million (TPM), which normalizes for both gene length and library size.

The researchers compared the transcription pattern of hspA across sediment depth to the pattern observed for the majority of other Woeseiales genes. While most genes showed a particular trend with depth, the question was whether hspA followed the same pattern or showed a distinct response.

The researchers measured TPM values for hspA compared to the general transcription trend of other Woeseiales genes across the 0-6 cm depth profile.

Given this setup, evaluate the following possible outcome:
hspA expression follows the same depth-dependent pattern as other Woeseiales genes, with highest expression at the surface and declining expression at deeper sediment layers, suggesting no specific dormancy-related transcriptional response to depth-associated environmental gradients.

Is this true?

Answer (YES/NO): NO